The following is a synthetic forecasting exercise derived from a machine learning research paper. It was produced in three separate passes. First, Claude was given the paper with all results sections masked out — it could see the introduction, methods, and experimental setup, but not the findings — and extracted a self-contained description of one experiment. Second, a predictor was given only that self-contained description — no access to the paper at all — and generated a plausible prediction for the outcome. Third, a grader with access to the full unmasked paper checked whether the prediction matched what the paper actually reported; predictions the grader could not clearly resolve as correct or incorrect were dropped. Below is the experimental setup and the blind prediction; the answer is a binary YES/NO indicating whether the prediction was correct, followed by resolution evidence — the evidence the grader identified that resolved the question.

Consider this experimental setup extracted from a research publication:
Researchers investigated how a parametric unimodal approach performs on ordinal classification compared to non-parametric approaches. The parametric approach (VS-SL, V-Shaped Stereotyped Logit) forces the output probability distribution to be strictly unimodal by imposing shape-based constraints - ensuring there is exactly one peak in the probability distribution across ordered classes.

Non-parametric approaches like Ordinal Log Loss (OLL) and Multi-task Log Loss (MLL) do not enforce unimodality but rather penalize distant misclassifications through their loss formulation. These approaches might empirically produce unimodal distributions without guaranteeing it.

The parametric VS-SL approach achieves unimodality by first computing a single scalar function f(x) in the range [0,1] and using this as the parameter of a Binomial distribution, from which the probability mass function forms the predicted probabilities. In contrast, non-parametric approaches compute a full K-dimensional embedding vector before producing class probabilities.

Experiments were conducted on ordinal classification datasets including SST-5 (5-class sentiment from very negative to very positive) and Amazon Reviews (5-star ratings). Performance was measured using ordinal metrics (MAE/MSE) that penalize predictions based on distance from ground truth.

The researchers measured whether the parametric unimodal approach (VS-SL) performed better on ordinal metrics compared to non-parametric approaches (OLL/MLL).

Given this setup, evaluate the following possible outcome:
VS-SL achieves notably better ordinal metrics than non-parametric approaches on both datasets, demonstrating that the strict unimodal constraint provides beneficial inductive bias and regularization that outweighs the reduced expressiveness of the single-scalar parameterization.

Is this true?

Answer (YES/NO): NO